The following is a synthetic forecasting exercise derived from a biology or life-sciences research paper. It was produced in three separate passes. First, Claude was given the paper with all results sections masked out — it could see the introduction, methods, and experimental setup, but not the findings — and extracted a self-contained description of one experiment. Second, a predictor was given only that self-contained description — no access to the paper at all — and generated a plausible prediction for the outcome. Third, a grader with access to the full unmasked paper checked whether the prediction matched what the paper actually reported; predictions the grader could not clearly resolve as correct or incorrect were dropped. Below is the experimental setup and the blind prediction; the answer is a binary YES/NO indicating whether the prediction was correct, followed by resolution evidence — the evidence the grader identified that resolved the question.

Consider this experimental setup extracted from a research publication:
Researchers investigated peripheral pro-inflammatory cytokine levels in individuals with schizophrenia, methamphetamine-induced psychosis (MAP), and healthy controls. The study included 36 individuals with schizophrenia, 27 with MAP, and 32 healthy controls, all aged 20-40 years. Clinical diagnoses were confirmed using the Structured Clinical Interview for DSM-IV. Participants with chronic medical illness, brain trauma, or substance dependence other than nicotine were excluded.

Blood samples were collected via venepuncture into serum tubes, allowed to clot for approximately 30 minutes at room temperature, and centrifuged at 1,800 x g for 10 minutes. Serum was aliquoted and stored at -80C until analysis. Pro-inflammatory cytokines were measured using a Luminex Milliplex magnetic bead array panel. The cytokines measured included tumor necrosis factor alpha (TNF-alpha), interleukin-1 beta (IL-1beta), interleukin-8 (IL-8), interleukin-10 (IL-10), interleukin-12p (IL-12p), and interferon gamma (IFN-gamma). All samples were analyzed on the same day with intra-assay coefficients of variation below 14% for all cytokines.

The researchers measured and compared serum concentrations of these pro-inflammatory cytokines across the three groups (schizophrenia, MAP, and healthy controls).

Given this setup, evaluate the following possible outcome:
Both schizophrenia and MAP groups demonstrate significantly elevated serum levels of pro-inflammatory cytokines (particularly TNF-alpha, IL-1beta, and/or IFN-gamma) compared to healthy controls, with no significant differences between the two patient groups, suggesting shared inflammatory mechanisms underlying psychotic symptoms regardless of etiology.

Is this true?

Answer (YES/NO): NO